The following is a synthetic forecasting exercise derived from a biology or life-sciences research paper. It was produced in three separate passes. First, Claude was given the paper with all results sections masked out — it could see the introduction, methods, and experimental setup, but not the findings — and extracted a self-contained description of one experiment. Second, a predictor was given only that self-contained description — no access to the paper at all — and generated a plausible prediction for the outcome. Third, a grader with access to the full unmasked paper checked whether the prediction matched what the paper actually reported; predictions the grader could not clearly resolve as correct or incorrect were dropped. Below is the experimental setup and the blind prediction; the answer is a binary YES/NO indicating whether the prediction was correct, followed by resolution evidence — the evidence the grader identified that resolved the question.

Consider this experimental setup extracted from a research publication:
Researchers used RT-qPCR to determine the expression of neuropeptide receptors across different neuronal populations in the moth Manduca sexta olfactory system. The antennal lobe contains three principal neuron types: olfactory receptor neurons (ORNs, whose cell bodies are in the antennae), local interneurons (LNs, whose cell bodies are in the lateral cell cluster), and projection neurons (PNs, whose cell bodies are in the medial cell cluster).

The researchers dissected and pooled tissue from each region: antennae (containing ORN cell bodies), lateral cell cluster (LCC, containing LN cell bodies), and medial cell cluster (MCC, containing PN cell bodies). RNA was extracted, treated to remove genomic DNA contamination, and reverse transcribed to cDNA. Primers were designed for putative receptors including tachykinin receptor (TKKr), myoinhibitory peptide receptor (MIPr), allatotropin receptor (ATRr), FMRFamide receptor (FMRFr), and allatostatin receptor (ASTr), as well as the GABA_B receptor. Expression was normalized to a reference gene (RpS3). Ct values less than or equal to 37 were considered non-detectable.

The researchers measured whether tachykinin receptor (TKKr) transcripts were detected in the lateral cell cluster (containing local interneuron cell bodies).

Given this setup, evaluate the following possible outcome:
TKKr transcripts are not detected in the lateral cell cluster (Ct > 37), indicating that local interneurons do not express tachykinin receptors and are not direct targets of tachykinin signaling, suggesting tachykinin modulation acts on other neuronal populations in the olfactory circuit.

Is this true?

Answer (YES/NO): YES